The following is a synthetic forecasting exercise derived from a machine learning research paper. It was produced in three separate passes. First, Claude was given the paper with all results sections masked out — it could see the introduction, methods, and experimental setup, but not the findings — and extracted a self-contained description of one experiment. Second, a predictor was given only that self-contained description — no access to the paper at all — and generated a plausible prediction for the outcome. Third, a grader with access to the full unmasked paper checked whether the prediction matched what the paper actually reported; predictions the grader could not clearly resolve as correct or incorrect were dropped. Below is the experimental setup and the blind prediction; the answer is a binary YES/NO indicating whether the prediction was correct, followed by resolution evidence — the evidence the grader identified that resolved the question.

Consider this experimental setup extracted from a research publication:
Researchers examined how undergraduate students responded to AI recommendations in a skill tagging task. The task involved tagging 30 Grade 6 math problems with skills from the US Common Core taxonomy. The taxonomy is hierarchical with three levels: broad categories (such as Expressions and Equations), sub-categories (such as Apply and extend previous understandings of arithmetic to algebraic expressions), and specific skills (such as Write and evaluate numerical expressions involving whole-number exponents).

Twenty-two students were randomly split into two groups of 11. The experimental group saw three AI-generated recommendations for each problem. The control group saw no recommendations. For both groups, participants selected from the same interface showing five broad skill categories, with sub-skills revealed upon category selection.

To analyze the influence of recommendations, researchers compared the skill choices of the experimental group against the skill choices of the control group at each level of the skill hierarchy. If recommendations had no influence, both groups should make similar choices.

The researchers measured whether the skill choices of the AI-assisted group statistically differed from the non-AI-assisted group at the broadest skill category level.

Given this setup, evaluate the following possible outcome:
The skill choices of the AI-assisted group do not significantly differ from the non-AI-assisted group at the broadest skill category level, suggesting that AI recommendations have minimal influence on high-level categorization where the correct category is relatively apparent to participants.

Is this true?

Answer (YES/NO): NO